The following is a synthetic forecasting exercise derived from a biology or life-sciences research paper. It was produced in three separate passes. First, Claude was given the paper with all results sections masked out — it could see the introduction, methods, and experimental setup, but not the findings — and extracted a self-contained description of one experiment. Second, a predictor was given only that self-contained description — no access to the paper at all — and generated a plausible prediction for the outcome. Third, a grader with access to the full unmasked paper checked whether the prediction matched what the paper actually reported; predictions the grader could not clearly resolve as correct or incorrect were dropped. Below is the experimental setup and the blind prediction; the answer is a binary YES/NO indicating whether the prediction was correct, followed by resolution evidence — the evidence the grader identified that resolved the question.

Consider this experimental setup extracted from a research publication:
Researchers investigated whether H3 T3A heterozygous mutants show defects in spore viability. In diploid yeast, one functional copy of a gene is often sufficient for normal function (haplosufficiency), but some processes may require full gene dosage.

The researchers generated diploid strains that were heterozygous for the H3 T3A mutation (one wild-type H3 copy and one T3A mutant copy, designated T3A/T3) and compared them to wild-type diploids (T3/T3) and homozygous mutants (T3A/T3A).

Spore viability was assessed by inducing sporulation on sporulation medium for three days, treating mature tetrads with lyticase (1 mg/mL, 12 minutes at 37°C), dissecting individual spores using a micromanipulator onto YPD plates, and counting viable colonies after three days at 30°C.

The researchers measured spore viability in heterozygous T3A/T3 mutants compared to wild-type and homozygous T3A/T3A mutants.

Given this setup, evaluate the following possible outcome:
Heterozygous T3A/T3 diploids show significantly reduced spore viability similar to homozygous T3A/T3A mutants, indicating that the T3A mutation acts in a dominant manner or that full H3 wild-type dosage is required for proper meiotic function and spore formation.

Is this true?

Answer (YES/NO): NO